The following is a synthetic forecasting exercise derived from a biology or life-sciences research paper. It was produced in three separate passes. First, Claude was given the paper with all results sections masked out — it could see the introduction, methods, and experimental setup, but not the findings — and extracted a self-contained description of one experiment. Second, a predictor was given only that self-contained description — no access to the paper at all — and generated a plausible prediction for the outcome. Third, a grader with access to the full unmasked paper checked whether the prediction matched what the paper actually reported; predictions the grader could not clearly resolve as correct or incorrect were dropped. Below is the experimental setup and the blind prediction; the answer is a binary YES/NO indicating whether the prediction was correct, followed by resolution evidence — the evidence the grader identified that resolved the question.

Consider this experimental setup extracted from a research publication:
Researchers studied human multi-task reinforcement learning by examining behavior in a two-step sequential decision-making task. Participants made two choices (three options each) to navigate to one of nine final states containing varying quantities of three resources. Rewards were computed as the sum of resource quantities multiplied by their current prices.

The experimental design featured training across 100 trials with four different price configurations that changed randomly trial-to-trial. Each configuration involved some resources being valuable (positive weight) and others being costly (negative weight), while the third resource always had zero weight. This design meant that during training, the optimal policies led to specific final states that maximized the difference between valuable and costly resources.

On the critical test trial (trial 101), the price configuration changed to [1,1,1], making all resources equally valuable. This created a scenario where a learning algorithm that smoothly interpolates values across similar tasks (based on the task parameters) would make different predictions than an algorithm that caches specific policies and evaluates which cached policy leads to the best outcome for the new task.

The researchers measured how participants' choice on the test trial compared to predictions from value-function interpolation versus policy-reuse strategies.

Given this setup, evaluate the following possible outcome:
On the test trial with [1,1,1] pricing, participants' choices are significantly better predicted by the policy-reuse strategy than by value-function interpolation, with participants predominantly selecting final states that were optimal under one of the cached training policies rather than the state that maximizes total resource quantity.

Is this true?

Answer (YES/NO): YES